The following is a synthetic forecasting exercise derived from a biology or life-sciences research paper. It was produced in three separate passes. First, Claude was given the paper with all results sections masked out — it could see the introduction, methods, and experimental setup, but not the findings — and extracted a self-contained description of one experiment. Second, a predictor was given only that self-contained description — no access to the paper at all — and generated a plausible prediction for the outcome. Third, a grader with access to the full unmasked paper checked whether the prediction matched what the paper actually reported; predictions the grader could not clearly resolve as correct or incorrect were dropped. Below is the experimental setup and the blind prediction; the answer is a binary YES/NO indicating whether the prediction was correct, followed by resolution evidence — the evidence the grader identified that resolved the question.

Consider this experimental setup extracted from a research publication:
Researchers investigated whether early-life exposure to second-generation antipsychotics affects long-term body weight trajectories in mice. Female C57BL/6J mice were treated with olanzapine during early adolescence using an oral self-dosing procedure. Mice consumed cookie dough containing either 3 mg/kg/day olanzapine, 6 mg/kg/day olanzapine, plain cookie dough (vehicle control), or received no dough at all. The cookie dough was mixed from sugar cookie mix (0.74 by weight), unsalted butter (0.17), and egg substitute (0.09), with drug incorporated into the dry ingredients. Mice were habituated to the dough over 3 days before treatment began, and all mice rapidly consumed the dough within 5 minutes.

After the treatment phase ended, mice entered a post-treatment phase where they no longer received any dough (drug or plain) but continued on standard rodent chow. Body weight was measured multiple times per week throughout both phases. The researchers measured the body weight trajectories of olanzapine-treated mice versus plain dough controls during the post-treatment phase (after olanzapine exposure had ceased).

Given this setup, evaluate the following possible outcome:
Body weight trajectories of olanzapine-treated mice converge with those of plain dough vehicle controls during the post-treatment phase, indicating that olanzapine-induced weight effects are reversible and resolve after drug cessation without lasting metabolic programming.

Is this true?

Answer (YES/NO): NO